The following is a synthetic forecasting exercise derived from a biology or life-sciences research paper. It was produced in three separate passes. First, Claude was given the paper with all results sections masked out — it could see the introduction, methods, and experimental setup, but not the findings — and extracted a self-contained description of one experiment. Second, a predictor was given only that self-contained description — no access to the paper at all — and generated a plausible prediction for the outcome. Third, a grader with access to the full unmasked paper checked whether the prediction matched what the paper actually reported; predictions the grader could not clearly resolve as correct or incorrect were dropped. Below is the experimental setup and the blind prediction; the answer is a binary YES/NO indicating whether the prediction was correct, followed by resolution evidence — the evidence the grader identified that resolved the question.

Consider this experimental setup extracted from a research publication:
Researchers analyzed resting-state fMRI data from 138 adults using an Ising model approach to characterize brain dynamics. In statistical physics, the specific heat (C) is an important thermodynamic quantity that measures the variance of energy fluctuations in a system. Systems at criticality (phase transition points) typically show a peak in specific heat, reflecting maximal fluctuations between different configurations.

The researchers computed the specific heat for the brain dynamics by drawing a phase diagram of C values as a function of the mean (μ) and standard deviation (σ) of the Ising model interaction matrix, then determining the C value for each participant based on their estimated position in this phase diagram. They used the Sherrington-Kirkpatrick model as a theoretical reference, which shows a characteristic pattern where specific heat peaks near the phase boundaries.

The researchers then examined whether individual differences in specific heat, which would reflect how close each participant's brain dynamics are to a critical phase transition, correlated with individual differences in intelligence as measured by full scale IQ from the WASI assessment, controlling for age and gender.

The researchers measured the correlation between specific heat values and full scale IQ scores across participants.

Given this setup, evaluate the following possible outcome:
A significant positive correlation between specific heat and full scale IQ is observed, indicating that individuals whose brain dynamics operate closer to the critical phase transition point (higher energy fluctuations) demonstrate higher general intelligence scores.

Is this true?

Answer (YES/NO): NO